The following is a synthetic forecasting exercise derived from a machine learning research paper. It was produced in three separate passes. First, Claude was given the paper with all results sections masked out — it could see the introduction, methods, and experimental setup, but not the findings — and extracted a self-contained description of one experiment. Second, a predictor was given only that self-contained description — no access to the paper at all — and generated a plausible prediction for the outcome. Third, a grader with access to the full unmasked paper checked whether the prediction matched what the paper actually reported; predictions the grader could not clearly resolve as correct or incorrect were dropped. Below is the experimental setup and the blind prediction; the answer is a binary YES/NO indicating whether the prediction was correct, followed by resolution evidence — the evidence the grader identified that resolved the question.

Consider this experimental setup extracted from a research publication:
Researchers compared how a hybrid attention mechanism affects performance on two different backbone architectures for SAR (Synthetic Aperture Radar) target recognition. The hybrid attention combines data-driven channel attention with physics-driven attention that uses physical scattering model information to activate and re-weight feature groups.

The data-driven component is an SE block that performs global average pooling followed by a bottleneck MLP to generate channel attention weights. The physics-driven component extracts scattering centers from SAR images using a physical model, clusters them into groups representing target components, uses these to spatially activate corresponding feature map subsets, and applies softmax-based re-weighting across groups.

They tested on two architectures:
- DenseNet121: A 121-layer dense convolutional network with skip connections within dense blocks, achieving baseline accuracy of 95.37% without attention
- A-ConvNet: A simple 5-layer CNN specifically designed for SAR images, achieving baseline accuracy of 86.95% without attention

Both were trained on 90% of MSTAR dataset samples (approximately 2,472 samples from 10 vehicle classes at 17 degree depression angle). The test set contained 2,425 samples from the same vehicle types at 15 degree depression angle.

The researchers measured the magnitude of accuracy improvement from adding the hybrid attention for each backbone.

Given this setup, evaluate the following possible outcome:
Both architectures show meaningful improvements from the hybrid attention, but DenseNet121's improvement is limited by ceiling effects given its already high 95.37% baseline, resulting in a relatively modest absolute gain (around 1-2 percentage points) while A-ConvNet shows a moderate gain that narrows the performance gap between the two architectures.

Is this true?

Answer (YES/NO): NO